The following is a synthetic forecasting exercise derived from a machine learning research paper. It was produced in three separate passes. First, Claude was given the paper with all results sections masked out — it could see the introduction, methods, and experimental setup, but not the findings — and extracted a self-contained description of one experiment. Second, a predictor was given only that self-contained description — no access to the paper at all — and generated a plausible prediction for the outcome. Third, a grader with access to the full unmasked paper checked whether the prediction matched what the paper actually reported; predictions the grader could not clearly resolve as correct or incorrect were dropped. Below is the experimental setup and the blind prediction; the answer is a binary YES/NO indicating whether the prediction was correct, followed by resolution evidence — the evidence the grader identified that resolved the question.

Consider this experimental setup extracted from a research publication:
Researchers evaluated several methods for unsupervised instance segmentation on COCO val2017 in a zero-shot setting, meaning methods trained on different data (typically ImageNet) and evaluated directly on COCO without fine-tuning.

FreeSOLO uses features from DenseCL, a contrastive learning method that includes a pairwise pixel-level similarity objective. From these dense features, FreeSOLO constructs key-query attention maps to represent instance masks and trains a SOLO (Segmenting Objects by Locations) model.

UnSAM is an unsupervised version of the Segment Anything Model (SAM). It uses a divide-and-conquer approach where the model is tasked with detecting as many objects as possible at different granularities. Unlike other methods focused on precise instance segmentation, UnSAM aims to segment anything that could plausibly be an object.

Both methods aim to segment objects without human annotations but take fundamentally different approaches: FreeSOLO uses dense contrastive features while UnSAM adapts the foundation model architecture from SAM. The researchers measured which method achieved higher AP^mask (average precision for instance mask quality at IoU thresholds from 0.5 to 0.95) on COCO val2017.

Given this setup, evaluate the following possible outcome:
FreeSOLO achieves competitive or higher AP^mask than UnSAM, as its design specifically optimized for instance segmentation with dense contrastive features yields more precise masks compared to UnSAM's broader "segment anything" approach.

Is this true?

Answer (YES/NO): YES